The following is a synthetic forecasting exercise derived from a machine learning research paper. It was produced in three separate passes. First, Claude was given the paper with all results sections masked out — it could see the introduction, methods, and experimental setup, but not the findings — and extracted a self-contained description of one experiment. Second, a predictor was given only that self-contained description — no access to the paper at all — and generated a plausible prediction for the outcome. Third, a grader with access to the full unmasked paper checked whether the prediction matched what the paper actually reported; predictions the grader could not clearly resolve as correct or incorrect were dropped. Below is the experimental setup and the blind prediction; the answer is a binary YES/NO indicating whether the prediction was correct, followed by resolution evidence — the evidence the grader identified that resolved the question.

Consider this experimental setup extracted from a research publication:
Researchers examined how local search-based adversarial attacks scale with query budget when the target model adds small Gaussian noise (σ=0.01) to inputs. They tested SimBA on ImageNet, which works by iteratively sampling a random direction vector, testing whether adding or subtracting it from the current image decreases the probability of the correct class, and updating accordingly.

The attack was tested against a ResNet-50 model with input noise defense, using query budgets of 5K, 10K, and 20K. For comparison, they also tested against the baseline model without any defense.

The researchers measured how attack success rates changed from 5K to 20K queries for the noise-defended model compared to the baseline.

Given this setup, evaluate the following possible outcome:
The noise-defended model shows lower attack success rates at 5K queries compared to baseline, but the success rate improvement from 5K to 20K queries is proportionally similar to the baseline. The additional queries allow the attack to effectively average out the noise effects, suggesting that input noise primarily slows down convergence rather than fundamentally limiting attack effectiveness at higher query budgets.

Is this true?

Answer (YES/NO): NO